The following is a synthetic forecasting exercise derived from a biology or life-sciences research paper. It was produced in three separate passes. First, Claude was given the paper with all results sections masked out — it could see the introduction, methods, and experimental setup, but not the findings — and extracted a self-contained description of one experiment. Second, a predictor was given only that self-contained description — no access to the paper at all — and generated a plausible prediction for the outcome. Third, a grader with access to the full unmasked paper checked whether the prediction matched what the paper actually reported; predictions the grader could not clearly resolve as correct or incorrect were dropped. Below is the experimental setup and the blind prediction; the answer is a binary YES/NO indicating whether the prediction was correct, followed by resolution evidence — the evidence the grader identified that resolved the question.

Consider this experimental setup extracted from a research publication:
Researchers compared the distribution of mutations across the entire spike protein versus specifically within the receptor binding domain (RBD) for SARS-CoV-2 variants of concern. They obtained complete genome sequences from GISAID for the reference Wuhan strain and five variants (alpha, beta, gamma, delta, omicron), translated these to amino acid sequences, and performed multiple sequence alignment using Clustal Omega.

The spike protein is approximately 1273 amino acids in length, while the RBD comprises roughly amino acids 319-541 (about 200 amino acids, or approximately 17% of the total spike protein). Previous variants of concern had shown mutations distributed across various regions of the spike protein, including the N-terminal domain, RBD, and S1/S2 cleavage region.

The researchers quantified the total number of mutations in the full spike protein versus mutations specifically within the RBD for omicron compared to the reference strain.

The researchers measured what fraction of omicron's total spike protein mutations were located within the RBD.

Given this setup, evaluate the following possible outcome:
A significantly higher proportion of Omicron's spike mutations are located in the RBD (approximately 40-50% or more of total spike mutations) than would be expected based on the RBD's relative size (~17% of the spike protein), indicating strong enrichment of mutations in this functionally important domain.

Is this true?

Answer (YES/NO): YES